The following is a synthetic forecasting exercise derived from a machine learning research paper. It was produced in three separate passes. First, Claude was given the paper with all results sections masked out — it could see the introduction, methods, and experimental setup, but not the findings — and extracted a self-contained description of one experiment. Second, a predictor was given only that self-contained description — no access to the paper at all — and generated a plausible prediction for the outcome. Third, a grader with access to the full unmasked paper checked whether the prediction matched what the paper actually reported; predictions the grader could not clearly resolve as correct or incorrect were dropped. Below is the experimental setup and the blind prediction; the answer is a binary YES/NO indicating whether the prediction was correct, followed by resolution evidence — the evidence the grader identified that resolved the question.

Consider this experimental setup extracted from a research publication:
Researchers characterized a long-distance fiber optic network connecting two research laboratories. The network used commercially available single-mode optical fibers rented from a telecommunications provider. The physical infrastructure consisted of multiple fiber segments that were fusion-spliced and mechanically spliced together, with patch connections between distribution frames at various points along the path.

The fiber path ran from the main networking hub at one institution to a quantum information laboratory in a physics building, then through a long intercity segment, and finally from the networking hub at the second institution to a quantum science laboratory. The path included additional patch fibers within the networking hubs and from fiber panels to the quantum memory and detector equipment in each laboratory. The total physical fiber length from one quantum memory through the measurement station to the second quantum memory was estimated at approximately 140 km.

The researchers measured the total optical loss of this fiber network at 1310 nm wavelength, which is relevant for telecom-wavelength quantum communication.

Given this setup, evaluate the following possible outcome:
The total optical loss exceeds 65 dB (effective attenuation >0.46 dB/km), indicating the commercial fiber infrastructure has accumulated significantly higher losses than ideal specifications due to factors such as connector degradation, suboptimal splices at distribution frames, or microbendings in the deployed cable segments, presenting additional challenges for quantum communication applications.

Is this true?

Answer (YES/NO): NO